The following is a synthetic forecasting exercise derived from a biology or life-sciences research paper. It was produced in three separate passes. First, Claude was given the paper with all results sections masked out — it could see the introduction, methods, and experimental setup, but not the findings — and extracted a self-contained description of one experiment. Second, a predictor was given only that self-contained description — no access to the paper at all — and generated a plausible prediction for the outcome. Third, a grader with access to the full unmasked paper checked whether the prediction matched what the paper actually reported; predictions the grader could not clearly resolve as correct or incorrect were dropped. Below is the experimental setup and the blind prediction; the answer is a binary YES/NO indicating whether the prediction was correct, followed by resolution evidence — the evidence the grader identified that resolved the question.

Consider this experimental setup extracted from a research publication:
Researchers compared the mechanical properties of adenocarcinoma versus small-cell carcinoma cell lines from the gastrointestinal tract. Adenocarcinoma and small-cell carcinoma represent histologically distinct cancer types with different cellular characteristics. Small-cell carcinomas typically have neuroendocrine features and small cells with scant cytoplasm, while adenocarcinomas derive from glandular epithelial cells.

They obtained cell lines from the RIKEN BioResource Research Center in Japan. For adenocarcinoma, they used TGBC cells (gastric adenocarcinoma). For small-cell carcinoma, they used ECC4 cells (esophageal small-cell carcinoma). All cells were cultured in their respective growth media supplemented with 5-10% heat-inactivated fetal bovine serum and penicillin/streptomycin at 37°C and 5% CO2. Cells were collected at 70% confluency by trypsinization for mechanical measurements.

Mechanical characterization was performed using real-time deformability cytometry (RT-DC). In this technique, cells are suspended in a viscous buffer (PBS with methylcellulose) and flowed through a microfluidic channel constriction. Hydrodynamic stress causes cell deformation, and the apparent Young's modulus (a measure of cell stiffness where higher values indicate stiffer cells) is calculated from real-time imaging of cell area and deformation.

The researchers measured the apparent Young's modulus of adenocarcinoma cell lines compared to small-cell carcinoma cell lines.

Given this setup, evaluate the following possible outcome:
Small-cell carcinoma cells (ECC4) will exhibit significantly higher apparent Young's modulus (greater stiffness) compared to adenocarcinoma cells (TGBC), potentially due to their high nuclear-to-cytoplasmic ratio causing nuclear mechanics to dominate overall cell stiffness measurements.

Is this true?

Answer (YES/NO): NO